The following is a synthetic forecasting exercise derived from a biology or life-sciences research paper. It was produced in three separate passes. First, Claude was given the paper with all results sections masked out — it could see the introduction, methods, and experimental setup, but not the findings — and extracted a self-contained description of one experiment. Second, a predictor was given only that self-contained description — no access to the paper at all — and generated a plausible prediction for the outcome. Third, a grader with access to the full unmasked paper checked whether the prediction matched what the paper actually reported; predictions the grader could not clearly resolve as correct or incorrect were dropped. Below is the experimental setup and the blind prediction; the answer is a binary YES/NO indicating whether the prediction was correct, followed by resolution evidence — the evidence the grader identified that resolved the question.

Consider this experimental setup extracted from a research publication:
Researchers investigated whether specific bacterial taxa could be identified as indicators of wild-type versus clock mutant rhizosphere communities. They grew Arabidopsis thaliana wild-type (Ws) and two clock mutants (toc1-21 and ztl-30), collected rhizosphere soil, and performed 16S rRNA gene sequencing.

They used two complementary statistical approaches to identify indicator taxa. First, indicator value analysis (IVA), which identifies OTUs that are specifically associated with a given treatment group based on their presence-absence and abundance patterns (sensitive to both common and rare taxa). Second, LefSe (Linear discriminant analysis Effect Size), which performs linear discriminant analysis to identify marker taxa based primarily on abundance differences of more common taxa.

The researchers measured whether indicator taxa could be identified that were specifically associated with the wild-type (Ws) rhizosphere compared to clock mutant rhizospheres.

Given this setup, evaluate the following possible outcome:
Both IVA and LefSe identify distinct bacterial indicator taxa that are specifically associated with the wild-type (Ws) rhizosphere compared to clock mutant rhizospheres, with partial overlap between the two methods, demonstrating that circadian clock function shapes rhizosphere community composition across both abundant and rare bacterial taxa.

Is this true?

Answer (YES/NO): YES